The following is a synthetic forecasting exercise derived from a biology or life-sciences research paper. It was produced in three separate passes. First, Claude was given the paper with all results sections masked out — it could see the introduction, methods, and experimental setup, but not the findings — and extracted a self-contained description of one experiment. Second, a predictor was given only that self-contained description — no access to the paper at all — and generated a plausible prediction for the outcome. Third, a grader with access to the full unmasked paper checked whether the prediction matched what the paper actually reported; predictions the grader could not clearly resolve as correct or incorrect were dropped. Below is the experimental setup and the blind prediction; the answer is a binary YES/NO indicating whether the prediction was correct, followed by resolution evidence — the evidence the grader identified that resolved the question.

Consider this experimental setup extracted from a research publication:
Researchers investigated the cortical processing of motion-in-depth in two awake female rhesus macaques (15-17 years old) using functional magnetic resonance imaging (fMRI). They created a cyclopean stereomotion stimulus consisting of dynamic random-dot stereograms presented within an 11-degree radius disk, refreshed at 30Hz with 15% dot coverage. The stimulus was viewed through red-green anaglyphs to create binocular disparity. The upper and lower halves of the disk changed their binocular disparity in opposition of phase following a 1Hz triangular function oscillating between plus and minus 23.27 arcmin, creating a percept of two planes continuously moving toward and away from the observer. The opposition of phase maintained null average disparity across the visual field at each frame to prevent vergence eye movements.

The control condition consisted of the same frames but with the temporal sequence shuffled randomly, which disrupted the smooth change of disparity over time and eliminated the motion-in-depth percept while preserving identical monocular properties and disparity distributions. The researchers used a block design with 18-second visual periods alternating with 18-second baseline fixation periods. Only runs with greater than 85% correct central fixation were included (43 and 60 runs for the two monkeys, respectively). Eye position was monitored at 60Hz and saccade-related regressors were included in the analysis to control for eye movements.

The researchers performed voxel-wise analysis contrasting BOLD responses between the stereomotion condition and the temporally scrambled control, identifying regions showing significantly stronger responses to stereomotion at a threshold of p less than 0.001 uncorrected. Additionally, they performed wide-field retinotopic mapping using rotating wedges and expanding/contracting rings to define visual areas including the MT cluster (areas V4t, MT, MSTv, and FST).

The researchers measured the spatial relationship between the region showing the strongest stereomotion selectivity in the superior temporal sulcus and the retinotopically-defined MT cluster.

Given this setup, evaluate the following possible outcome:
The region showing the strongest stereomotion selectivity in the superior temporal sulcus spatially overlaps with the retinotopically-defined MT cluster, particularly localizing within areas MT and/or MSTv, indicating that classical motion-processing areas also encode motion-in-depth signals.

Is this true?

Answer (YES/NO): NO